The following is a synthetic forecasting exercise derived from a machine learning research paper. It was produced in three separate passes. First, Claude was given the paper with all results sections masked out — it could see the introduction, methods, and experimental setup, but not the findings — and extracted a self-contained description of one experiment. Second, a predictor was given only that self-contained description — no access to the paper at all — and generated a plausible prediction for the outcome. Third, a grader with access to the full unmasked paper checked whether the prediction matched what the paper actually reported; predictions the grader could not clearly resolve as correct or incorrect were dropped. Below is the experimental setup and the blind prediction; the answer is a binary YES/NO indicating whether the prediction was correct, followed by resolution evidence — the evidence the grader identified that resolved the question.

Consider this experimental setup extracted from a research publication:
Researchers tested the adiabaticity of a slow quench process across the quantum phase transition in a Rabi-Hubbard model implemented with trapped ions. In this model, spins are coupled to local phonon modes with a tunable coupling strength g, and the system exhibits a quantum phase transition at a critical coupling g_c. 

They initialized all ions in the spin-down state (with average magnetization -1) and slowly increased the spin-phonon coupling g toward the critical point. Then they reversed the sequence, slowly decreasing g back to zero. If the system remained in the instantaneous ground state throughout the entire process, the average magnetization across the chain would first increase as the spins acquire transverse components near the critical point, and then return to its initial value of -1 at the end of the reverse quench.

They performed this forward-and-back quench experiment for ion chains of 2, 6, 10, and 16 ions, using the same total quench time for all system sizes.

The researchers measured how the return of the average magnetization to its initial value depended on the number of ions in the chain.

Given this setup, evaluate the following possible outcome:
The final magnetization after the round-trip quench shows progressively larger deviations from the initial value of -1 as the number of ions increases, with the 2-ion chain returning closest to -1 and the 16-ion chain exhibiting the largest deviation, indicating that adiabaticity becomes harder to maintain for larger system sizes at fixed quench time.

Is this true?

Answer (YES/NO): YES